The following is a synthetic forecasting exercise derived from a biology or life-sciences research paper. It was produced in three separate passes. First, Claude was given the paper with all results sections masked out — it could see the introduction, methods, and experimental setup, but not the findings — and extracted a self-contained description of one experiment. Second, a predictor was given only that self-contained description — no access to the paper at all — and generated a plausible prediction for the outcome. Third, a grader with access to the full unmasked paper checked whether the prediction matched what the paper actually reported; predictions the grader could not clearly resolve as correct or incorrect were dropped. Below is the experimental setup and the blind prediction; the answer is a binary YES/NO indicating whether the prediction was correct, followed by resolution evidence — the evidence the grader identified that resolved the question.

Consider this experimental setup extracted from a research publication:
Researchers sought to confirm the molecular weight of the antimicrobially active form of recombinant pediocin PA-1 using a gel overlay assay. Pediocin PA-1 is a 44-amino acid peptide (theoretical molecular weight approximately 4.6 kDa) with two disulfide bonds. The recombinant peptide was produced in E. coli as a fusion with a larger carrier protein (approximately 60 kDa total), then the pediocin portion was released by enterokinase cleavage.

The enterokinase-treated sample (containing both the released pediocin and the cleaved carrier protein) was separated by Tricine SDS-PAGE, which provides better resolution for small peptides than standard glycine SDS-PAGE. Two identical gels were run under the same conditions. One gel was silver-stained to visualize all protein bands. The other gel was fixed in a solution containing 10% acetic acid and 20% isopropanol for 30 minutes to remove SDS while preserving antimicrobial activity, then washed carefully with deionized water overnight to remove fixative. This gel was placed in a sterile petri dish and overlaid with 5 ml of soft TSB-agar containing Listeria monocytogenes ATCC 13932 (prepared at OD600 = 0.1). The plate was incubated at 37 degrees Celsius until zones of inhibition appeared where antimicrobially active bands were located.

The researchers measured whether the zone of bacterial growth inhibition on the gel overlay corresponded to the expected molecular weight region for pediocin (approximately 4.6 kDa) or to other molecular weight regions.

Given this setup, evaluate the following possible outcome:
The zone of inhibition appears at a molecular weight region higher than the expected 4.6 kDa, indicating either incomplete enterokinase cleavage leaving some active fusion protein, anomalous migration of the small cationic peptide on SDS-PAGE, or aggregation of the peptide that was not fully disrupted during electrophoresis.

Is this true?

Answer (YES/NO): NO